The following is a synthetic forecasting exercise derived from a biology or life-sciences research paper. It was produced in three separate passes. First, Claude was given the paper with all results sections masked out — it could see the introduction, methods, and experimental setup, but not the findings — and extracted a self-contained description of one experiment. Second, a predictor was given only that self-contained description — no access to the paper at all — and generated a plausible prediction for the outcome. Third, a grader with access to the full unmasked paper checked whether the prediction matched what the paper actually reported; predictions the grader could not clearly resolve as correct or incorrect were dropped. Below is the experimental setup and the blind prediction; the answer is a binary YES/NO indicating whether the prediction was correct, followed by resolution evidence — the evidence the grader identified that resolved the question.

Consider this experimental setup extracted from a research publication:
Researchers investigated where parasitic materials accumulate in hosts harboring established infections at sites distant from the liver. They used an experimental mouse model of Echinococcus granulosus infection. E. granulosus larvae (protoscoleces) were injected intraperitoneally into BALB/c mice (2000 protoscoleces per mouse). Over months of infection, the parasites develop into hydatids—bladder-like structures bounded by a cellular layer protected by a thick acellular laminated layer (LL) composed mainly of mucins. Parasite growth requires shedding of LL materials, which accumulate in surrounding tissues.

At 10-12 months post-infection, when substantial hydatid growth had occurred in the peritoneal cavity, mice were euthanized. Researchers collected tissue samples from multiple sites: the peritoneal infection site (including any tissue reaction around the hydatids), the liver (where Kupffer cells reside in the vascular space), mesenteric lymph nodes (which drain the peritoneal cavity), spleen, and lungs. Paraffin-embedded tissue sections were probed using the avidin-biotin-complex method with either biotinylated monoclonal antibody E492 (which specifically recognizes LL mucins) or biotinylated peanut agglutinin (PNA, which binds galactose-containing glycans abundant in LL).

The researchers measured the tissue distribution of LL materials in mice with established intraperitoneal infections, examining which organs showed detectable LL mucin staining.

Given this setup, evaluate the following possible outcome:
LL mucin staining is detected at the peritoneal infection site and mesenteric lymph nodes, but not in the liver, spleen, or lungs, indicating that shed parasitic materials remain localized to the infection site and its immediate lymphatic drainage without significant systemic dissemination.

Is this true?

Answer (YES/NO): NO